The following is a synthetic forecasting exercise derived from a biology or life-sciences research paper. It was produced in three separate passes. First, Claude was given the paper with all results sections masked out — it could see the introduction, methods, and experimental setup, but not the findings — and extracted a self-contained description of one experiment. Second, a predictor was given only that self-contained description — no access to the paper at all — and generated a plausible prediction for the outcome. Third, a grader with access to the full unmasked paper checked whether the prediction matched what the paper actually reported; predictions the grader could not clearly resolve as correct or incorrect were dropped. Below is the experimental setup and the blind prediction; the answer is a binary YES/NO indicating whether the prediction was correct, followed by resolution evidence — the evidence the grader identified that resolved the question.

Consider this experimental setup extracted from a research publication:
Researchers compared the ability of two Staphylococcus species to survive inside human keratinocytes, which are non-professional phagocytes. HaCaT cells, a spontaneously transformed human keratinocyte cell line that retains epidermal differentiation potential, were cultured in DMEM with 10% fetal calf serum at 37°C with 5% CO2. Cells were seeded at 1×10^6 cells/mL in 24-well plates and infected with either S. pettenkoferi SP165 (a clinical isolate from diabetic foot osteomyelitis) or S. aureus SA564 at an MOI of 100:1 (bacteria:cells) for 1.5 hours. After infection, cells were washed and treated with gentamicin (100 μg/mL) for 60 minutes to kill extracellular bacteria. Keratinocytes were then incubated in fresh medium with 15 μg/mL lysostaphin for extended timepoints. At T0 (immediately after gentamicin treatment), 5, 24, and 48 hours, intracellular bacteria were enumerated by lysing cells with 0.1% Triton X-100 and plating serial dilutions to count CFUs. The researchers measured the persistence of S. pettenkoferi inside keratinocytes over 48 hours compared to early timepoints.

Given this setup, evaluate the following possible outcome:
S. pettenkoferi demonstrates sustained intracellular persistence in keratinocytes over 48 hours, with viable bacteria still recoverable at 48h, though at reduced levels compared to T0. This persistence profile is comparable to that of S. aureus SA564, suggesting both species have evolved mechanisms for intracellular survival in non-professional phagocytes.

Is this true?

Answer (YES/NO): NO